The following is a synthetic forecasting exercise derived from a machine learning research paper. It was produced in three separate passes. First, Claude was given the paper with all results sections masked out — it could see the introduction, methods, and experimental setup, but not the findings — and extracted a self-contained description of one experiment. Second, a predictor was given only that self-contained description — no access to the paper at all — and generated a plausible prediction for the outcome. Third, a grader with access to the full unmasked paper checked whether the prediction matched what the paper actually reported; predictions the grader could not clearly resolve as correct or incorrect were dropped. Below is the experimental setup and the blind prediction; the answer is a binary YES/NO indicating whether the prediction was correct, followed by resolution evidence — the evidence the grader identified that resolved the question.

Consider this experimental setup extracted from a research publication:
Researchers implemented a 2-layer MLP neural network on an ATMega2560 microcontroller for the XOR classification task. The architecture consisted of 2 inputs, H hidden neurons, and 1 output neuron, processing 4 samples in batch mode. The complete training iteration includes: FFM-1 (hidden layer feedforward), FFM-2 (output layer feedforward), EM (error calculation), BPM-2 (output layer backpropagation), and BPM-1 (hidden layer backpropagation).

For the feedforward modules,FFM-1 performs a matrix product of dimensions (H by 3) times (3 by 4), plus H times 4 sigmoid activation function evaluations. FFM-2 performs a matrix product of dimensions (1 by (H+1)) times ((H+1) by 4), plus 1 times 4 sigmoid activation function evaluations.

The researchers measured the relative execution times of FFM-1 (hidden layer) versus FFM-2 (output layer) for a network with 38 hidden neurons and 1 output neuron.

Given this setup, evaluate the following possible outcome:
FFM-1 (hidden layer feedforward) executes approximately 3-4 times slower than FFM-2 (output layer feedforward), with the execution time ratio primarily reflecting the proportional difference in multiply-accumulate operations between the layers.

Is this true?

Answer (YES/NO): NO